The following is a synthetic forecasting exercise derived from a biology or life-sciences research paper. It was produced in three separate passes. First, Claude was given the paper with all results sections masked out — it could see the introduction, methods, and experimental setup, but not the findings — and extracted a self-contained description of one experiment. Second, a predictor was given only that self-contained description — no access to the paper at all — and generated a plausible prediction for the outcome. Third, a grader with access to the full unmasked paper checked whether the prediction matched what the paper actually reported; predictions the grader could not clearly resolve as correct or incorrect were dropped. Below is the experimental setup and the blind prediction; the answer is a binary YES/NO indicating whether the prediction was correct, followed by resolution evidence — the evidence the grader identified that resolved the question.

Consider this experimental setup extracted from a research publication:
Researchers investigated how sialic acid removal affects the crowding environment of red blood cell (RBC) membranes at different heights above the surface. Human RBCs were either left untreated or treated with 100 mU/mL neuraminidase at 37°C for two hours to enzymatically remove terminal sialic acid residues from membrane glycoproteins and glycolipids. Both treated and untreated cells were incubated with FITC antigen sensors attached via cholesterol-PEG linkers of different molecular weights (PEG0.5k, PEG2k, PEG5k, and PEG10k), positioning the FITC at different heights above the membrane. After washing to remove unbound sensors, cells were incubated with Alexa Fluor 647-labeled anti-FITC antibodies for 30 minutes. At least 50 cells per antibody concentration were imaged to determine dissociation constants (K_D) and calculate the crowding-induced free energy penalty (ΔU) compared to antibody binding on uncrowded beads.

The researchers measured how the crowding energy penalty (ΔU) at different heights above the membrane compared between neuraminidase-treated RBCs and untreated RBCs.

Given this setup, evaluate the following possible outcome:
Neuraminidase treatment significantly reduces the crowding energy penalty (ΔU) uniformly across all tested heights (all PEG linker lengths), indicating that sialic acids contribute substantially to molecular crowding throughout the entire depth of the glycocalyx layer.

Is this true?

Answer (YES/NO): NO